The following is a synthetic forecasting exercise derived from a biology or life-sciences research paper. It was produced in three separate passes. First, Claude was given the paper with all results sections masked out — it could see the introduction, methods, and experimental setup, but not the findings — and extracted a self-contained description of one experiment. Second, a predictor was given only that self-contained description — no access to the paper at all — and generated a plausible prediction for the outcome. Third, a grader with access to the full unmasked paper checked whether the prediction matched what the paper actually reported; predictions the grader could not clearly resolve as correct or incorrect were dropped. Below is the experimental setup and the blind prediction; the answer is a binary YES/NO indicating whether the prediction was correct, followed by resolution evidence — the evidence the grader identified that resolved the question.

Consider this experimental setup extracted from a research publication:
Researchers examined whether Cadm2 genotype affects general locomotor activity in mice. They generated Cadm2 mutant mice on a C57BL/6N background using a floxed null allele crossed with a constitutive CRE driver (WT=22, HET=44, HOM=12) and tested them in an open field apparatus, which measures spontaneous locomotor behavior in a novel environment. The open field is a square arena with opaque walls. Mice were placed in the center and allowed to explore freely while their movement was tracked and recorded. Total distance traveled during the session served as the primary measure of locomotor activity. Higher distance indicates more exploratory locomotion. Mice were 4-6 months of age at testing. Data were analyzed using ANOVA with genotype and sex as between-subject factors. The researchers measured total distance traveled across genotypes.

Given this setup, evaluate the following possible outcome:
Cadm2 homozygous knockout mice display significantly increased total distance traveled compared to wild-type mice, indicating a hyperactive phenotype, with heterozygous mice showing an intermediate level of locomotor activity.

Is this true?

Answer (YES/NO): NO